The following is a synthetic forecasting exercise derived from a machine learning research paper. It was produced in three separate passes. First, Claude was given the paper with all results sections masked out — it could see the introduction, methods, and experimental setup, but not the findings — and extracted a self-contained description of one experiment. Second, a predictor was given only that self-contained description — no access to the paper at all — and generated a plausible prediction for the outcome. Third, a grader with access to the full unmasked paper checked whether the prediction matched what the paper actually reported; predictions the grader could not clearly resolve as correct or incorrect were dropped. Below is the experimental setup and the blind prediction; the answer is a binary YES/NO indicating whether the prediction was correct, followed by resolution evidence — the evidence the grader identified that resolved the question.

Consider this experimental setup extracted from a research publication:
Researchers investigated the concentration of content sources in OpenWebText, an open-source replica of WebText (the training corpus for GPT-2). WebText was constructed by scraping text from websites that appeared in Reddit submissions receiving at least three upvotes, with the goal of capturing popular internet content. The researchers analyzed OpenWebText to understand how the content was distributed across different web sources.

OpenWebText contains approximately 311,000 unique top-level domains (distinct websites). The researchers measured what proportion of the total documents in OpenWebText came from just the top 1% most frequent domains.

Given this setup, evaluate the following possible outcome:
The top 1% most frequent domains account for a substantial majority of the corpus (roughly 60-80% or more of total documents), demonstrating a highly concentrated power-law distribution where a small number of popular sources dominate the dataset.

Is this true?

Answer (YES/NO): YES